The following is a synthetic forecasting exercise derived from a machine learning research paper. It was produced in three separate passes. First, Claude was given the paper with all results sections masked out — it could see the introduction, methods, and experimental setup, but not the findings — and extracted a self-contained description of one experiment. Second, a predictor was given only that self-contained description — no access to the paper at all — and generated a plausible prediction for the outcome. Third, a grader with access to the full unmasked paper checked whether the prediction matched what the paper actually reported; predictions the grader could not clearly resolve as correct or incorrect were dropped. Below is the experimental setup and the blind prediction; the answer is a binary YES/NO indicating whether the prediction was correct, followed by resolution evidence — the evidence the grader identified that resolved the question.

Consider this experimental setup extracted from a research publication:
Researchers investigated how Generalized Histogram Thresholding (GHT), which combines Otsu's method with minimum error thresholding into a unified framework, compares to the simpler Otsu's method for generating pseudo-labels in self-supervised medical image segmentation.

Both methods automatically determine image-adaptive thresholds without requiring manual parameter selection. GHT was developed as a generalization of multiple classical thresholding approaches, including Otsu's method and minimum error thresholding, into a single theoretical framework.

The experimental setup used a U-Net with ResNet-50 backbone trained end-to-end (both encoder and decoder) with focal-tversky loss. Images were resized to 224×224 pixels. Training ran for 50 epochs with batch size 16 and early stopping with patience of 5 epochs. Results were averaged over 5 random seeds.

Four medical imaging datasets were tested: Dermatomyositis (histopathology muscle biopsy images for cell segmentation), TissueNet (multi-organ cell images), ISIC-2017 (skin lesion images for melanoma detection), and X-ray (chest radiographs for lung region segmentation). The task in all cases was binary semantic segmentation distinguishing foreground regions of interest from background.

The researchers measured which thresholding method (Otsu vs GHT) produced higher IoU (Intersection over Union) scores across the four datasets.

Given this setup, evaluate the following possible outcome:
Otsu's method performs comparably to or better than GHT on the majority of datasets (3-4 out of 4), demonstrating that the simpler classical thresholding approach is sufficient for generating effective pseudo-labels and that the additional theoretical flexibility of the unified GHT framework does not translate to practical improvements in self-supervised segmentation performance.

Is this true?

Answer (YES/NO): YES